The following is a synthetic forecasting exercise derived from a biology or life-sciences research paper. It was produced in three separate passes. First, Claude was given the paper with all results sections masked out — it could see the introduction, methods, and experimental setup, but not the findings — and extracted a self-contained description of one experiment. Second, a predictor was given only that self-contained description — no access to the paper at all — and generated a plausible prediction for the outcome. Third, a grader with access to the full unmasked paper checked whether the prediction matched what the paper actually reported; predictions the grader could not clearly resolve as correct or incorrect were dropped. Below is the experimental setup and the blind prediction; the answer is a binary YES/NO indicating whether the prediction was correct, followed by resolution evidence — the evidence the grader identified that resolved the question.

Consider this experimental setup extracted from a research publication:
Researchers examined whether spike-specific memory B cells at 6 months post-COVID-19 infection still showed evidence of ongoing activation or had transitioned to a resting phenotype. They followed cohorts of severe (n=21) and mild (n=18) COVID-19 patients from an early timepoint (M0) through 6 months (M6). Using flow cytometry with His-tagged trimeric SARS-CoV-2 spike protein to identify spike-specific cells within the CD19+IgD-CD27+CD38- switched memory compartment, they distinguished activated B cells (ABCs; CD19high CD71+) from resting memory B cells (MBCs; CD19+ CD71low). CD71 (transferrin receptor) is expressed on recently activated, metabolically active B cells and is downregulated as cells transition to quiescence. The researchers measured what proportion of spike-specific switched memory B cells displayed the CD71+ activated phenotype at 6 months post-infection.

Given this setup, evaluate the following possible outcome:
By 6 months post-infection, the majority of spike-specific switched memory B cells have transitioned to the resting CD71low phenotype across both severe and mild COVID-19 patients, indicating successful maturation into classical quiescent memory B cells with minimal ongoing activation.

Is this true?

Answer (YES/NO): NO